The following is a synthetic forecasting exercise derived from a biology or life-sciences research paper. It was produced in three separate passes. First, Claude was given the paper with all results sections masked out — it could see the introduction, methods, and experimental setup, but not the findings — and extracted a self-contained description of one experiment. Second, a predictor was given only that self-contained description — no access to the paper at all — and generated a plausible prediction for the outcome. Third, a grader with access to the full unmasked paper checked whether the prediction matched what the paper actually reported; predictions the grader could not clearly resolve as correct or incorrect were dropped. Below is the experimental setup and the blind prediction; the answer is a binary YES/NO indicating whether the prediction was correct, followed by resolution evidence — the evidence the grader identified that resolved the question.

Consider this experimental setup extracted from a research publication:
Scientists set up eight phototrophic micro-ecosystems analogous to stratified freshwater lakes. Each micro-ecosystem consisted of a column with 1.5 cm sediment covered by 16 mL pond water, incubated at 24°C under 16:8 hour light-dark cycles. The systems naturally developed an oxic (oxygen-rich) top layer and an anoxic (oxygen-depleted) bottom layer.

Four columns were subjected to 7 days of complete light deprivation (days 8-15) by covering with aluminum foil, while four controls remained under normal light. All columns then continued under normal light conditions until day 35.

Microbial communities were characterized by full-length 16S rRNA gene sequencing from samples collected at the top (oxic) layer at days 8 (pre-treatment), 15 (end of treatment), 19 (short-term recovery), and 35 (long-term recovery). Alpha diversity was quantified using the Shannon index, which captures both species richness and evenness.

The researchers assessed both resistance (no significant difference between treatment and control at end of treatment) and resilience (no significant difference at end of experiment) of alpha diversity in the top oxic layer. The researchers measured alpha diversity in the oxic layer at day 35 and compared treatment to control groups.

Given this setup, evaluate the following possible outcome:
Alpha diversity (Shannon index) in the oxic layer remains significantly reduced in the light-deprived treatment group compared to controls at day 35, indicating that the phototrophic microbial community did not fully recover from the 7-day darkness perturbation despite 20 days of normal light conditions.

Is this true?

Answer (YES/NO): NO